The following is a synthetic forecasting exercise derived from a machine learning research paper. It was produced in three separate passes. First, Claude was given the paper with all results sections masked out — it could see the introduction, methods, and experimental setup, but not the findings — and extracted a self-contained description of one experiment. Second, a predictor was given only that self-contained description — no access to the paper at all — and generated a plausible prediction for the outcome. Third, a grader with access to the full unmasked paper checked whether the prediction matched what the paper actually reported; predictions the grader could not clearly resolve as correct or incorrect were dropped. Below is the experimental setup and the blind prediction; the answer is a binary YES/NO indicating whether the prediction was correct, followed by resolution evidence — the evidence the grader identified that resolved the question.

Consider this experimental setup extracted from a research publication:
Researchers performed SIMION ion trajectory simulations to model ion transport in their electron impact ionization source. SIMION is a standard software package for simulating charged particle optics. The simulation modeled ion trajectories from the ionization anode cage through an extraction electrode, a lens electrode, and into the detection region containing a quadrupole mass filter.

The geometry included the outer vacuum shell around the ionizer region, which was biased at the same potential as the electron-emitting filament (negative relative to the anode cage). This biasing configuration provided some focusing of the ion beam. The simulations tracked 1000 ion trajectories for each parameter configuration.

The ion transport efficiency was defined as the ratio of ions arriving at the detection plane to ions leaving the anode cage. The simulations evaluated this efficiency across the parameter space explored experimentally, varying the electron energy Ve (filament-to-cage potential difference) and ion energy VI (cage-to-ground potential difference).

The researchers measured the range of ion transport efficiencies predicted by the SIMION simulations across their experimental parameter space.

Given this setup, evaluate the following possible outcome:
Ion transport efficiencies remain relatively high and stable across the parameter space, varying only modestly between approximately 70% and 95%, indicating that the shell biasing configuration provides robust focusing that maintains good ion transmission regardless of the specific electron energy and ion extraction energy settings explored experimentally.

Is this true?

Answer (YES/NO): NO